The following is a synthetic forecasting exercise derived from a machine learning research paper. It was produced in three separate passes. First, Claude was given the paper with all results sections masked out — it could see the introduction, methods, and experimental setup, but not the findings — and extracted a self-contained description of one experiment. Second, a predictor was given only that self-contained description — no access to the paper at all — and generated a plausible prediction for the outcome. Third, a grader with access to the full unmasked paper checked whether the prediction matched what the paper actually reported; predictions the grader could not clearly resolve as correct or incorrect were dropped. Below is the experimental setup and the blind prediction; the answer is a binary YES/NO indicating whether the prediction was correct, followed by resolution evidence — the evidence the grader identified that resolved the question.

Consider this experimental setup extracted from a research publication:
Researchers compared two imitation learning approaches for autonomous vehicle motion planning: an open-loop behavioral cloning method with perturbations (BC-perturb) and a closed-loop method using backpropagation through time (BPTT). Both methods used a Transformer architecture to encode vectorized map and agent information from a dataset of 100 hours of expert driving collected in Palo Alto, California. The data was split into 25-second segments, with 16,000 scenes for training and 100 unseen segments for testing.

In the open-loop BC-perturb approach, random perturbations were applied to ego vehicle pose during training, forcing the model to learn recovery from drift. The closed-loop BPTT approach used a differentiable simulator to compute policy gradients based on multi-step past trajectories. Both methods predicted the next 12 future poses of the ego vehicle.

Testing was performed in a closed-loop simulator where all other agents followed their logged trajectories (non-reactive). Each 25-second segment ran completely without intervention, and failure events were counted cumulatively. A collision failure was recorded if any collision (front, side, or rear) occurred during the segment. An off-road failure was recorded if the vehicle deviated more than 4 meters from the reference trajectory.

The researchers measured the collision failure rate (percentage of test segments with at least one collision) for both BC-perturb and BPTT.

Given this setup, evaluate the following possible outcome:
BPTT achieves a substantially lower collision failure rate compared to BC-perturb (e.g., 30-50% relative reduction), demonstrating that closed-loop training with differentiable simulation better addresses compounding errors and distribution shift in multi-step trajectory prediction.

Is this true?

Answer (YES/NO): NO